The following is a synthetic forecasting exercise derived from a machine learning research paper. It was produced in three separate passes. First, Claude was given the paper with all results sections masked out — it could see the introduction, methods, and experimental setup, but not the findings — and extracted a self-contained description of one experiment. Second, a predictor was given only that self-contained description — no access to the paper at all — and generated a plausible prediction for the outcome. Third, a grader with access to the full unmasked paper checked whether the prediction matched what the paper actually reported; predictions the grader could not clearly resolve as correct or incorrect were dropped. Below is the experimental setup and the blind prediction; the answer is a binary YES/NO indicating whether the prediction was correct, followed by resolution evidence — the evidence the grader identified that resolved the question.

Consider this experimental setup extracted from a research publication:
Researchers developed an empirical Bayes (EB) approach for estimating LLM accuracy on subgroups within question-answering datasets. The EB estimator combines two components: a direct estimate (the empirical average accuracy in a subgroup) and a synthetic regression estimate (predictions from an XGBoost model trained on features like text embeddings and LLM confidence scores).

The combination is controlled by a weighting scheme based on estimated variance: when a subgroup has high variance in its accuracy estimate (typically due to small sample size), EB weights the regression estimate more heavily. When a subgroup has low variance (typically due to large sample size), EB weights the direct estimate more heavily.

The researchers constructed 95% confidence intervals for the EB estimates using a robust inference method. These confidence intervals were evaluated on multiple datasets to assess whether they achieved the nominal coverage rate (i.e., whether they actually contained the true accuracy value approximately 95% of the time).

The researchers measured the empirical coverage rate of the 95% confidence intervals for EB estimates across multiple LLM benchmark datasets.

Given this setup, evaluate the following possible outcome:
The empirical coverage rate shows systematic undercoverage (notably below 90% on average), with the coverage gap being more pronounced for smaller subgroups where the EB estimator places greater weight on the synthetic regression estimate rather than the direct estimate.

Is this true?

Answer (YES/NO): NO